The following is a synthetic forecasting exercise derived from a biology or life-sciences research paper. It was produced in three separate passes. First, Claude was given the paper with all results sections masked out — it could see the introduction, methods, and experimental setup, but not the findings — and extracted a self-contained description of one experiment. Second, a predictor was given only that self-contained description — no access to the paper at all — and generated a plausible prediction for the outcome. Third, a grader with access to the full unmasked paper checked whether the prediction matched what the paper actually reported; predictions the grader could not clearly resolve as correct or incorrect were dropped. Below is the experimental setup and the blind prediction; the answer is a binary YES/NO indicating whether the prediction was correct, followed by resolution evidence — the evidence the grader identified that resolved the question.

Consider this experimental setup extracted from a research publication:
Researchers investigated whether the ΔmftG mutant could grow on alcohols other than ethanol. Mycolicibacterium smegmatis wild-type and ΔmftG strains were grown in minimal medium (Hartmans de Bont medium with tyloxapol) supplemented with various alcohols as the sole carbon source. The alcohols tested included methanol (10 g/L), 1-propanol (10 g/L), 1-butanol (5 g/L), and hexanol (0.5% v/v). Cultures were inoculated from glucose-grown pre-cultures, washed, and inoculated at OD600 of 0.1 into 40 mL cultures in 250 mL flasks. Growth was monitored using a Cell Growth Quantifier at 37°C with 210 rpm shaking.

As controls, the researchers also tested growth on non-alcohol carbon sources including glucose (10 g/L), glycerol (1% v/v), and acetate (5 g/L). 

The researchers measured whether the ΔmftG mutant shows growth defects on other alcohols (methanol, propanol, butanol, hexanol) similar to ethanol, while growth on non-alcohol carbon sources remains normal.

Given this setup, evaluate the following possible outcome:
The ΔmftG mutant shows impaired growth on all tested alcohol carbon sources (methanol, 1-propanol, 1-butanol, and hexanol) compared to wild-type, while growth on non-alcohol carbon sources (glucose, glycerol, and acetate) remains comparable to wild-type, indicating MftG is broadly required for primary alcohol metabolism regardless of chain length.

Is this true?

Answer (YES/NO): NO